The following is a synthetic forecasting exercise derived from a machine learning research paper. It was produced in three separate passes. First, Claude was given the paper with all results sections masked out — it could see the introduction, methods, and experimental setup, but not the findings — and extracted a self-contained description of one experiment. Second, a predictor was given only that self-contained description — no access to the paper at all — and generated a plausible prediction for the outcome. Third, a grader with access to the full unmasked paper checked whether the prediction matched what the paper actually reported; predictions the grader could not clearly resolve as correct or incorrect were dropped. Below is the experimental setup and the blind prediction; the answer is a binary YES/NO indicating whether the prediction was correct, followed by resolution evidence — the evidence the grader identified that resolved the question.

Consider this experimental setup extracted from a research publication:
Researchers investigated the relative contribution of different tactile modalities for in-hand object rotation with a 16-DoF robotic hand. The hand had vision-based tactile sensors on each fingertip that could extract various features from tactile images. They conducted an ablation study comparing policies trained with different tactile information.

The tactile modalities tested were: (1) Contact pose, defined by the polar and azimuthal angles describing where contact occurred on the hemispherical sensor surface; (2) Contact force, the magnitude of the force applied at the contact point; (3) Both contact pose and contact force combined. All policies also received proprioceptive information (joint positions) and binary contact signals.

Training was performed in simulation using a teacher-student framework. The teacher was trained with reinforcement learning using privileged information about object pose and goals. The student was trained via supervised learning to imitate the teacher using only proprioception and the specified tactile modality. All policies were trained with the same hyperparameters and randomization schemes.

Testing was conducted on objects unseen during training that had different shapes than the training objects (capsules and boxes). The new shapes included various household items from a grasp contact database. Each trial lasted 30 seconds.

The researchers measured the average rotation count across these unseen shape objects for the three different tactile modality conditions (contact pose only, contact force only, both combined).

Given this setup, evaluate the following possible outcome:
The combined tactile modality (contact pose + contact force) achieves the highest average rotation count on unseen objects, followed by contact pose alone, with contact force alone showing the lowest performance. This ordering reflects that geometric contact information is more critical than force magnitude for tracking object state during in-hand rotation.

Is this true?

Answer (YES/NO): YES